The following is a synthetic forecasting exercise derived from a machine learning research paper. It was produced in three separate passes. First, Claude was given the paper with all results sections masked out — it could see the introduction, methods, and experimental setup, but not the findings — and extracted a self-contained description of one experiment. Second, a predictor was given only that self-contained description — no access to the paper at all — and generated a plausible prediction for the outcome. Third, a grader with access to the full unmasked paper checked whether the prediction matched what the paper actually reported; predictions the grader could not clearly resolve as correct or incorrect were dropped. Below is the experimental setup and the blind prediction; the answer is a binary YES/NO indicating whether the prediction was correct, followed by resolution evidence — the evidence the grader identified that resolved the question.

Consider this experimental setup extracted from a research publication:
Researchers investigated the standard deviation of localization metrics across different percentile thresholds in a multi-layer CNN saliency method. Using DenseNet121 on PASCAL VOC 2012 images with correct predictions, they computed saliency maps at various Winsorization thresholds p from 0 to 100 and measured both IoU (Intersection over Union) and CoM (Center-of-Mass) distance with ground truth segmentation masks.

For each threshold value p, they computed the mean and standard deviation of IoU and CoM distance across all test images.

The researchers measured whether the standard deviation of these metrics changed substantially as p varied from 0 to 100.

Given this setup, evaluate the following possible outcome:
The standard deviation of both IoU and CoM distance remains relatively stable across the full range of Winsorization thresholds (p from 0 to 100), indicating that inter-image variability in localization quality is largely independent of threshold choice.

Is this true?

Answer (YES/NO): YES